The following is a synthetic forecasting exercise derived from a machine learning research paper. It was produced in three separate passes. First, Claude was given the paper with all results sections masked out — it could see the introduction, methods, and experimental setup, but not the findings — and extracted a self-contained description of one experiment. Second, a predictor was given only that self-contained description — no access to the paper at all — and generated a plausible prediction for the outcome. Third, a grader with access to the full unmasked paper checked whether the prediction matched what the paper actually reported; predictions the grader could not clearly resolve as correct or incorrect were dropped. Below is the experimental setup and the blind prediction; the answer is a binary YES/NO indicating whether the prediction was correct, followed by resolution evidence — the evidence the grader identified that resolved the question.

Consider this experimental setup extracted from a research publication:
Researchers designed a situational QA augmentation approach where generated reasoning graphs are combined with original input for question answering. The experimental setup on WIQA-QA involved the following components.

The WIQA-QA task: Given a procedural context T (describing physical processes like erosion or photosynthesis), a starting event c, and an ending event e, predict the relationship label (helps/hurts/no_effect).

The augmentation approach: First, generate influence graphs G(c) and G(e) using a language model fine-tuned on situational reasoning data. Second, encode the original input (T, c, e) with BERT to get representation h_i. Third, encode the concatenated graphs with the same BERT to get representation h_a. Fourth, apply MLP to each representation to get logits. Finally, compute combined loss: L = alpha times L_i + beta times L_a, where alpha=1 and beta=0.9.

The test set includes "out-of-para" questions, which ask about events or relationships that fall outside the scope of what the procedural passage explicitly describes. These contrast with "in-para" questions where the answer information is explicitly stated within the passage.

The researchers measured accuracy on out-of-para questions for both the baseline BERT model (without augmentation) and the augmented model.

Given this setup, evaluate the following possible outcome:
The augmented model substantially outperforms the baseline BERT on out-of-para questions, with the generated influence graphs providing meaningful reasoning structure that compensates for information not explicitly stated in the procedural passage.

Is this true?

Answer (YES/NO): NO